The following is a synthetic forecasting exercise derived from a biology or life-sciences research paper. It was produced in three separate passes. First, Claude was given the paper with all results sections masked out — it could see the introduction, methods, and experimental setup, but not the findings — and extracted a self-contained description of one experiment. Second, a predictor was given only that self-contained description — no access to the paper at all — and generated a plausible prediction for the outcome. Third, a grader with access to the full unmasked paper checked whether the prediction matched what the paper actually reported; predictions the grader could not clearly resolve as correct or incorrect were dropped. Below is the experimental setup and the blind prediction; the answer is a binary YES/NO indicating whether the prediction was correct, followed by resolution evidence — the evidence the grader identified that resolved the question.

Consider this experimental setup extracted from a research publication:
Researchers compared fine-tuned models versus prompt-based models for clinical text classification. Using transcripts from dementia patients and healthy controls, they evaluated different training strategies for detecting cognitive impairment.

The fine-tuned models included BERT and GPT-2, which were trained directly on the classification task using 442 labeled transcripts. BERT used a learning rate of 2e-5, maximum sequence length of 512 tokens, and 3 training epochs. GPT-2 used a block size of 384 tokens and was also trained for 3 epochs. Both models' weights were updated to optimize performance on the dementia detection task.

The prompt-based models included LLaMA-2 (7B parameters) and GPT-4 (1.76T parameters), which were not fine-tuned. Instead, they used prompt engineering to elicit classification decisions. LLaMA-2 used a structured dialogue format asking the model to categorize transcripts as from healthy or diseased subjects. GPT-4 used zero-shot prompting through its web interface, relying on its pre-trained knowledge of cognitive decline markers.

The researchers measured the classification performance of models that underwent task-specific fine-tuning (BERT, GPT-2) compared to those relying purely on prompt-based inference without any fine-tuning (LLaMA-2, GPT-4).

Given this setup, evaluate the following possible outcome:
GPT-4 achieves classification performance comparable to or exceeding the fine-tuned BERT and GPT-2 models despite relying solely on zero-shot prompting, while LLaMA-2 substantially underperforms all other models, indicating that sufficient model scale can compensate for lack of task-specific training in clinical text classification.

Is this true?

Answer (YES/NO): NO